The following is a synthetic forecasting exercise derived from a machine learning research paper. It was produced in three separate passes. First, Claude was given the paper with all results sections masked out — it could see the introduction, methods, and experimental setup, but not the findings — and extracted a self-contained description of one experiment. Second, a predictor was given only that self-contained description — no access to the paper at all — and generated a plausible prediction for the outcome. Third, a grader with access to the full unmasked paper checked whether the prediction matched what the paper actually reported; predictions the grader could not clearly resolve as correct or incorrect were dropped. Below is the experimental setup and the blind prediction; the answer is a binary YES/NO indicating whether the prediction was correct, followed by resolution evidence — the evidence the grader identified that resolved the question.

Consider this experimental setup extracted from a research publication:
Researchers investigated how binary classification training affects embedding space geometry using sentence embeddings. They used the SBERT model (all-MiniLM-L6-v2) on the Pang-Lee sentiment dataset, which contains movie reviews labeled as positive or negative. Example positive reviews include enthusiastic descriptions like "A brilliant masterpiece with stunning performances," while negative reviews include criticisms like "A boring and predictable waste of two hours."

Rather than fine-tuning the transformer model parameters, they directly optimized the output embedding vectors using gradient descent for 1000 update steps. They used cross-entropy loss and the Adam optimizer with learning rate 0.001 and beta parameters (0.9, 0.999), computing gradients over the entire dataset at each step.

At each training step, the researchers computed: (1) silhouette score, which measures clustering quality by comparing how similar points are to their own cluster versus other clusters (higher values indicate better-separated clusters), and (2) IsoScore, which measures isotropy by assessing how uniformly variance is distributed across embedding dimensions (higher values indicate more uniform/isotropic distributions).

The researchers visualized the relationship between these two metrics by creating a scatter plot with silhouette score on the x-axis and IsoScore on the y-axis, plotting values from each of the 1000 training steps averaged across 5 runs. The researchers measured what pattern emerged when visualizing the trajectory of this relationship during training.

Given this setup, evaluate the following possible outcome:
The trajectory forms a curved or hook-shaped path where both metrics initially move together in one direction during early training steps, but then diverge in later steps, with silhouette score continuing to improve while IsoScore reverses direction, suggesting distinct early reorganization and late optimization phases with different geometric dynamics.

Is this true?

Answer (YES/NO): NO